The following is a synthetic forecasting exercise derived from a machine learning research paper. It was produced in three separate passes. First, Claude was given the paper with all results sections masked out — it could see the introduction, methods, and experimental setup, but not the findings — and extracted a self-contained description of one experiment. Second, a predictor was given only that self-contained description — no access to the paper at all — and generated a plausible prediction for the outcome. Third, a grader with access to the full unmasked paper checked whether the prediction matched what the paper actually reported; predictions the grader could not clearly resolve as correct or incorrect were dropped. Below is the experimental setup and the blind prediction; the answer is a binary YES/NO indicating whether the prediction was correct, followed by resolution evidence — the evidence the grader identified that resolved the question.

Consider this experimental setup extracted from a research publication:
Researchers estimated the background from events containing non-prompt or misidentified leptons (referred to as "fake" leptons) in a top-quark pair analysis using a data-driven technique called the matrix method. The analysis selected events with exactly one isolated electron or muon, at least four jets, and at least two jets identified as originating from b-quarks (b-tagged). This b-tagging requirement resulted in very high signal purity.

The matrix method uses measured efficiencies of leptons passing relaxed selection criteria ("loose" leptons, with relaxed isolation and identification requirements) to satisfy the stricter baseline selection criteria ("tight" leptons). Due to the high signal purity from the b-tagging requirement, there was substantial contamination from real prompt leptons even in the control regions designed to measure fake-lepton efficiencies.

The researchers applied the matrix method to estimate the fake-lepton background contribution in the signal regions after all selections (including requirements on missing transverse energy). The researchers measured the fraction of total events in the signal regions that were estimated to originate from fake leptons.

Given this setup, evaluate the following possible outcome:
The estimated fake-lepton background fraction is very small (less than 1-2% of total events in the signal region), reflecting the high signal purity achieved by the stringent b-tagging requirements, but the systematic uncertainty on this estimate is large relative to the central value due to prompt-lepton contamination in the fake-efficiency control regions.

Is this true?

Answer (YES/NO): YES